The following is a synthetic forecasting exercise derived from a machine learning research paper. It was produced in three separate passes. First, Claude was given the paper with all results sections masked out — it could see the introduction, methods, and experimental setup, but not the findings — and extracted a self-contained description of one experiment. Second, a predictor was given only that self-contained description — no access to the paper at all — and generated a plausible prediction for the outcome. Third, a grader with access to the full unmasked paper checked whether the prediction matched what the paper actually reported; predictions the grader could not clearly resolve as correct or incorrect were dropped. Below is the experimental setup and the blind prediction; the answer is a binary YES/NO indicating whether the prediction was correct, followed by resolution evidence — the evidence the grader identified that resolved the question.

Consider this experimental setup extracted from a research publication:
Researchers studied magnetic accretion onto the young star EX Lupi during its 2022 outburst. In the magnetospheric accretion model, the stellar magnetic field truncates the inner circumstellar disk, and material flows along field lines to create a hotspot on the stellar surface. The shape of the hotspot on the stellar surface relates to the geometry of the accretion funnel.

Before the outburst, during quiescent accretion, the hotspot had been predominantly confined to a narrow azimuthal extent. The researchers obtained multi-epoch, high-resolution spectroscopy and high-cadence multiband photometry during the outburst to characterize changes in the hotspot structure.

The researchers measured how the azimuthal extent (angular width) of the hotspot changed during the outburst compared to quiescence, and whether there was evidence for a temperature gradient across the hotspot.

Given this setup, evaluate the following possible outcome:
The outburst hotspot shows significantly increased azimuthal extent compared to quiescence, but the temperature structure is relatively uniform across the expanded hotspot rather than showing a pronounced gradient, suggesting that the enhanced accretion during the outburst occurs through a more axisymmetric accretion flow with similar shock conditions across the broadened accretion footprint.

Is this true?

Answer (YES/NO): NO